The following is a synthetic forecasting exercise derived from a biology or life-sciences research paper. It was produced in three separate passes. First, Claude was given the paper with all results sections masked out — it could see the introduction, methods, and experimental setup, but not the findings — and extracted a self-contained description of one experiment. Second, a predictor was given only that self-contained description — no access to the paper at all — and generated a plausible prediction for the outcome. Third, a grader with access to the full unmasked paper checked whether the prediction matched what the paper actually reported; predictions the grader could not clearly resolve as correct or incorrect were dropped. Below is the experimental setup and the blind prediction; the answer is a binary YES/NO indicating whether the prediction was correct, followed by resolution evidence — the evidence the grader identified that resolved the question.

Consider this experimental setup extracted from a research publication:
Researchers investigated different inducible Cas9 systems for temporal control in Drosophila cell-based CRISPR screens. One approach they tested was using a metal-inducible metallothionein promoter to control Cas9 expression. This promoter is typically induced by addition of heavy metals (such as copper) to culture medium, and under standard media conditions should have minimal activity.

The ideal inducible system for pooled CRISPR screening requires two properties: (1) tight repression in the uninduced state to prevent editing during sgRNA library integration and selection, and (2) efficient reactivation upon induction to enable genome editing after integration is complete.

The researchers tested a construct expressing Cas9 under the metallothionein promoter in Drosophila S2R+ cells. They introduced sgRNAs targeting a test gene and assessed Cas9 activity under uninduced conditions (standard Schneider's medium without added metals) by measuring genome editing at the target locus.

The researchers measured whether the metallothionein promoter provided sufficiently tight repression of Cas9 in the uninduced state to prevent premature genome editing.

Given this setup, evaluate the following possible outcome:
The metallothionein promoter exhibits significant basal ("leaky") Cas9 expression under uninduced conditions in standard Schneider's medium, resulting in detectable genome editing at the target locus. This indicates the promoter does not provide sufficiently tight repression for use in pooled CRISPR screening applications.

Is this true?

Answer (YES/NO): YES